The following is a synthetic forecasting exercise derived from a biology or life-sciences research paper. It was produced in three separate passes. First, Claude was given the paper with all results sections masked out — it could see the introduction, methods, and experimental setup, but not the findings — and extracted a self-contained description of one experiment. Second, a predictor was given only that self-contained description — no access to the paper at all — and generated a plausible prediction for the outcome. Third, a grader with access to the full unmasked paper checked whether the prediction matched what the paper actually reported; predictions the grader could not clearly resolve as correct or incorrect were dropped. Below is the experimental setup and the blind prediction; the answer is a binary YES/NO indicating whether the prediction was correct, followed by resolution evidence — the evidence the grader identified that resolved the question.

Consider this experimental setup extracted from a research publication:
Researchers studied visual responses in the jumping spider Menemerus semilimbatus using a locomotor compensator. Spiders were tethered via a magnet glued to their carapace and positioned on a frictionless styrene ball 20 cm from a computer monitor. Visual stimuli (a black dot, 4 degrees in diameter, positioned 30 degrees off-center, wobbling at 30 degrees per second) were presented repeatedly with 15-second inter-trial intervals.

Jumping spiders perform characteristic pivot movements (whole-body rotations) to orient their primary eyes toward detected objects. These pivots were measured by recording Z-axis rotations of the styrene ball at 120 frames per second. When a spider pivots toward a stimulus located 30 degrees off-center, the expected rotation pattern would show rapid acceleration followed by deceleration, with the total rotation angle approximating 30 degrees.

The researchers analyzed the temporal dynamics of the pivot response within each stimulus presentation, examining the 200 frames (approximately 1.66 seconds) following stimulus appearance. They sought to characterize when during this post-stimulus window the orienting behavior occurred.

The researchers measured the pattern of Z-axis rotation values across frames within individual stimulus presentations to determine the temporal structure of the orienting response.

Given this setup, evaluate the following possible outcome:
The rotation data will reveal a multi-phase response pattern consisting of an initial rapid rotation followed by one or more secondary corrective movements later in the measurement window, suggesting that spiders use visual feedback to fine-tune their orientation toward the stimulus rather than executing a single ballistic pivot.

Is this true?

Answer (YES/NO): NO